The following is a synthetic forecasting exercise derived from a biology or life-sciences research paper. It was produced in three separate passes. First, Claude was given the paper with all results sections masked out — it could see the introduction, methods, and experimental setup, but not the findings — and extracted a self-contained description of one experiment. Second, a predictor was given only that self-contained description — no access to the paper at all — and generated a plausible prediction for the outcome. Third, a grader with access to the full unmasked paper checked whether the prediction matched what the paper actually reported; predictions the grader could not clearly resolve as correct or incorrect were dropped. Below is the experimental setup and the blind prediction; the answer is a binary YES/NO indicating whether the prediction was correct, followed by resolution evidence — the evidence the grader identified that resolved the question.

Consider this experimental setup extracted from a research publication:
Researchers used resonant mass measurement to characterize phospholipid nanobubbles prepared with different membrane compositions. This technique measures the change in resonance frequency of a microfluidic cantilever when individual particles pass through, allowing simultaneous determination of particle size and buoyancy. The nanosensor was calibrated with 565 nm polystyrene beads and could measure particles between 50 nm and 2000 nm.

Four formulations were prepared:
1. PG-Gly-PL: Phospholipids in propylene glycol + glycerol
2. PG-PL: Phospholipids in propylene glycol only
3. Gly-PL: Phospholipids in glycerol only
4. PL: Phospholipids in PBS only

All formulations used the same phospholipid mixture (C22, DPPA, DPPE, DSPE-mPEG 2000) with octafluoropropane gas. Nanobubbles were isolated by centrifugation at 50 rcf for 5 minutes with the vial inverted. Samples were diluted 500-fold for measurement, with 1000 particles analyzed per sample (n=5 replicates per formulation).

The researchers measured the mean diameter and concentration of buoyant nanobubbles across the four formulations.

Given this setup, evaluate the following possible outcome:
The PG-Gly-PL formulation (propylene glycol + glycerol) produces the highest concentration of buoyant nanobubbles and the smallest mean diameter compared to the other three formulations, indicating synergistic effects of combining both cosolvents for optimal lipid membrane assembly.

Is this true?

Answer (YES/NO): NO